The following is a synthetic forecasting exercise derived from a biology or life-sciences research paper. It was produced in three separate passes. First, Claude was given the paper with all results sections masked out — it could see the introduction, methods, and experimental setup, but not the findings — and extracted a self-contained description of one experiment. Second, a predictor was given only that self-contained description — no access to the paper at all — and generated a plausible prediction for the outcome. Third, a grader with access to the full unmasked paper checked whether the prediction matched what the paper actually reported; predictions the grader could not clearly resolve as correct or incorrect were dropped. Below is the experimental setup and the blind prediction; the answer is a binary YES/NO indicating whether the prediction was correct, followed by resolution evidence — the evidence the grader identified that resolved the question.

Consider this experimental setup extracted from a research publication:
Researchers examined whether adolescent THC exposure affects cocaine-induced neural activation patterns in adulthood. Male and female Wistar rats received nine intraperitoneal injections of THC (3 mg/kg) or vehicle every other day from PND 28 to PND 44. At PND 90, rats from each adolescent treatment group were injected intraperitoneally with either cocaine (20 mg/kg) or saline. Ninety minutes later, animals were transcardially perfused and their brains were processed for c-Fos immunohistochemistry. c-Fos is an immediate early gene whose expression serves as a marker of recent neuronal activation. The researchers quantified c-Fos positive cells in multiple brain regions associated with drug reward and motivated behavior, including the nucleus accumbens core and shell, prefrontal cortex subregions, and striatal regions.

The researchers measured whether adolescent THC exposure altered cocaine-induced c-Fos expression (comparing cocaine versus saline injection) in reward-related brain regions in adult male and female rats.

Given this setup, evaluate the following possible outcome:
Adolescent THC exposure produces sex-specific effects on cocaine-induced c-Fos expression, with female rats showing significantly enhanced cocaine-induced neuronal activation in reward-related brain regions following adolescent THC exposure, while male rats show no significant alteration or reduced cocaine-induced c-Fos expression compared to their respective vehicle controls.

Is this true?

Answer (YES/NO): NO